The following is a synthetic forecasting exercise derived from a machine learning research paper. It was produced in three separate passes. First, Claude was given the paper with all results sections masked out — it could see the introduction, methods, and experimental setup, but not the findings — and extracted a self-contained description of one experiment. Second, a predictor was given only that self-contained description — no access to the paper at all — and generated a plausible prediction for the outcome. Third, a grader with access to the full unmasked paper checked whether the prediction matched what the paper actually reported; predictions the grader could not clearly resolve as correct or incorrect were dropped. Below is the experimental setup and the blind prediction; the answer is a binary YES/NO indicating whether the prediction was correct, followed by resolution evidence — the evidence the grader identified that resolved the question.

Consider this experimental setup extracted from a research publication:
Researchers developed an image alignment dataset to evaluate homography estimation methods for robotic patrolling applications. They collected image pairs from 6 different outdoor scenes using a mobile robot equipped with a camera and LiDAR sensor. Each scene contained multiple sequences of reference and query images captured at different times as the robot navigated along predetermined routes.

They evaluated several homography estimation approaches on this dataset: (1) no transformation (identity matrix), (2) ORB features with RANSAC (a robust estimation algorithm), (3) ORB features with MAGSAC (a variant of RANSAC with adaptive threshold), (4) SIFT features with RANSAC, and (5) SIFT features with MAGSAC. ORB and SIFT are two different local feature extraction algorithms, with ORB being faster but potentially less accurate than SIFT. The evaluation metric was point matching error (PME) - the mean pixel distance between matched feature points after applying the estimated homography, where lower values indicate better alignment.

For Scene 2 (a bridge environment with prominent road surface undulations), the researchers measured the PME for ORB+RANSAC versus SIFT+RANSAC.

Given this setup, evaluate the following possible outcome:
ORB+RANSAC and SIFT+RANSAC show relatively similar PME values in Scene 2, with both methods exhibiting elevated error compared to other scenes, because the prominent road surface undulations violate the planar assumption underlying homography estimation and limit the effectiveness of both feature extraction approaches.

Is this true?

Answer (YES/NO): NO